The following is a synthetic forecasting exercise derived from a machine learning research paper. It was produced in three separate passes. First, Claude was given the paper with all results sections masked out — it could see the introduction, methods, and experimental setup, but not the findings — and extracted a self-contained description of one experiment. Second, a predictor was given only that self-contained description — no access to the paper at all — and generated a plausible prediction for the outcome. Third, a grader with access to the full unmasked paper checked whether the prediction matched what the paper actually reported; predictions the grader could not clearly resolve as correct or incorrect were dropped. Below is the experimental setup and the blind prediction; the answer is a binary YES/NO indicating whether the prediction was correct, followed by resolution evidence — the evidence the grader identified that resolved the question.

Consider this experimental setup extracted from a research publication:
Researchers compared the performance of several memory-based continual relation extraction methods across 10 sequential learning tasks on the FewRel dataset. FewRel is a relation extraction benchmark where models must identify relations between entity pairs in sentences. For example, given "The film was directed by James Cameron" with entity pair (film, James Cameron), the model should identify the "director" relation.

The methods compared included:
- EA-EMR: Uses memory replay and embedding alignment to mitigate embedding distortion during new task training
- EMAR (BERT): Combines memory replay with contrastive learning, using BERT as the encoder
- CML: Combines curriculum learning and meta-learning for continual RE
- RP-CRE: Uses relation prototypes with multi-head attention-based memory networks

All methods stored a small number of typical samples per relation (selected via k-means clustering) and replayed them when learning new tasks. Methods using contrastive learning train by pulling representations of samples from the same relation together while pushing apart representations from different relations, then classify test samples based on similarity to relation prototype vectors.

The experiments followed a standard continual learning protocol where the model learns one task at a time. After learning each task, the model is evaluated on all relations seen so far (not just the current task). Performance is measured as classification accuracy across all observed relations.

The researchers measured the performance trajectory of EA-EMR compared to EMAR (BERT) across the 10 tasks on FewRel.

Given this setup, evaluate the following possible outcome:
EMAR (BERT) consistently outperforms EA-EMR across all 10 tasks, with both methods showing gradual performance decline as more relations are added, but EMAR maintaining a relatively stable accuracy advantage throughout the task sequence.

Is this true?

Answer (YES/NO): NO